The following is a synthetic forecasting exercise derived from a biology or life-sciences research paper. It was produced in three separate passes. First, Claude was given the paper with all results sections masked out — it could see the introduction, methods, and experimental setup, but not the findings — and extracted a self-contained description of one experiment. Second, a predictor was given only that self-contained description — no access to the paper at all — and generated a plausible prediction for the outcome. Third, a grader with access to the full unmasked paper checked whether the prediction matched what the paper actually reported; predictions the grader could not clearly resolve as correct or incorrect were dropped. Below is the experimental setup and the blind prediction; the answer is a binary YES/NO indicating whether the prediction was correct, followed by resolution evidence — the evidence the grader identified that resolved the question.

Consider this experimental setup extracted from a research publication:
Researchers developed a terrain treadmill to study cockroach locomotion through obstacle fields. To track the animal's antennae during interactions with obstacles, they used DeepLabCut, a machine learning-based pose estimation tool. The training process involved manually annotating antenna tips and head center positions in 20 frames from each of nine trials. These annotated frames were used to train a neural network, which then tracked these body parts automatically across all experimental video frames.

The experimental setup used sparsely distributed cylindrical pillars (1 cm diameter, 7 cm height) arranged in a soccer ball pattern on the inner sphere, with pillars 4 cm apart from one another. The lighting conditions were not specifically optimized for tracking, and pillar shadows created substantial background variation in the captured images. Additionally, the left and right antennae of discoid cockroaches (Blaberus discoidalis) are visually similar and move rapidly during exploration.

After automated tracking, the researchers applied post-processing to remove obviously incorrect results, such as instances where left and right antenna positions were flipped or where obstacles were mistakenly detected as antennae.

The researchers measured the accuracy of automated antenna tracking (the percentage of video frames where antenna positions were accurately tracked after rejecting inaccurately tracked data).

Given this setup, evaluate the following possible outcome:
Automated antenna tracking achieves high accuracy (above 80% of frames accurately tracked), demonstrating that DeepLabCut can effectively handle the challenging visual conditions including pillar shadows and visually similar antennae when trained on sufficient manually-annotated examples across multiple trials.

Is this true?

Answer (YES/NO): NO